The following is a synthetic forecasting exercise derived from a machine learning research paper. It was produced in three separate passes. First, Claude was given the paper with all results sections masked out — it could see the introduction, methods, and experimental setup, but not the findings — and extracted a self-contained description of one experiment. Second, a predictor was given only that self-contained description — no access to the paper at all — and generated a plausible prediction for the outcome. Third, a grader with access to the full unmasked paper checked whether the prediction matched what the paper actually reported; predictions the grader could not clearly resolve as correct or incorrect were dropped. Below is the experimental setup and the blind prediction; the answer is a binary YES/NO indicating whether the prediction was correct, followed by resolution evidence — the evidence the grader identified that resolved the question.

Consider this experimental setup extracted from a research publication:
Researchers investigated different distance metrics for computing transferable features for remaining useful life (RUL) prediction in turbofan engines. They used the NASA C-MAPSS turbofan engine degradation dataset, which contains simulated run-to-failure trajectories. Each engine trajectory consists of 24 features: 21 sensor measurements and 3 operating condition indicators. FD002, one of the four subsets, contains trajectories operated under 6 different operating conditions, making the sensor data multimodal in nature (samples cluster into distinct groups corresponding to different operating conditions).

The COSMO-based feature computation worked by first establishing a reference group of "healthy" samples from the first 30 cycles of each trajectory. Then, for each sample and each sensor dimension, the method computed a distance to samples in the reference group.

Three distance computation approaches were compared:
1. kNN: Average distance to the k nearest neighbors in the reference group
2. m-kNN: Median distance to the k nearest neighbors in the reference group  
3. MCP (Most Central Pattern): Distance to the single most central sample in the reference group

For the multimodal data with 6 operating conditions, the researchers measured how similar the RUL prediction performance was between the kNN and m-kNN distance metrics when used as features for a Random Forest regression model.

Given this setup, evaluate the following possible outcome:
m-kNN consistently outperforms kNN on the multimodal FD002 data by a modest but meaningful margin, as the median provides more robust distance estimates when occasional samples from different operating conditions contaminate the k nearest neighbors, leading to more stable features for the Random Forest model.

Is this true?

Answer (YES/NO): NO